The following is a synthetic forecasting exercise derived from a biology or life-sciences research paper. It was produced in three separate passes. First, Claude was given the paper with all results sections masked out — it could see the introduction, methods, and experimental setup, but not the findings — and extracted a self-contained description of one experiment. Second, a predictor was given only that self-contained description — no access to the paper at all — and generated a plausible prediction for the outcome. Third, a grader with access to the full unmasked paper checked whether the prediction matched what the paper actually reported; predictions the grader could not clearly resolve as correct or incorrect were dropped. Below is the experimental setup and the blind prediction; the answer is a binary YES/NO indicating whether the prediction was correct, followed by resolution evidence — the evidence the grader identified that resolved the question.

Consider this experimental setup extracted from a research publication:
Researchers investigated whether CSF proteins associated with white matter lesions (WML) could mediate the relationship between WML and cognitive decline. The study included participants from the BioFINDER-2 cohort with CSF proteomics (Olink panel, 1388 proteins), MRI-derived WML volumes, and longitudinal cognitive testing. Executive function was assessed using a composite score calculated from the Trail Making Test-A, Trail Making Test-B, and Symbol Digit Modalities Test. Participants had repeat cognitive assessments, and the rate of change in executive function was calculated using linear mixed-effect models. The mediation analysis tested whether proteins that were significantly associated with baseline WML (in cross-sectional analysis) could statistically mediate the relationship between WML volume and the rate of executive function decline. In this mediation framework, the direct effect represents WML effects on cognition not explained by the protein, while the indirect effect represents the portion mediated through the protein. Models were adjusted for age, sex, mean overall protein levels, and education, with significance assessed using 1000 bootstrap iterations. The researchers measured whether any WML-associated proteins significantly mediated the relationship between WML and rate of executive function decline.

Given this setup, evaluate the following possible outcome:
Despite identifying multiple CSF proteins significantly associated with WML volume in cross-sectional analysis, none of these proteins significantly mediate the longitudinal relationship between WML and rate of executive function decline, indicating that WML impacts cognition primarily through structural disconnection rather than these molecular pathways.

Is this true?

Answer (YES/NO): NO